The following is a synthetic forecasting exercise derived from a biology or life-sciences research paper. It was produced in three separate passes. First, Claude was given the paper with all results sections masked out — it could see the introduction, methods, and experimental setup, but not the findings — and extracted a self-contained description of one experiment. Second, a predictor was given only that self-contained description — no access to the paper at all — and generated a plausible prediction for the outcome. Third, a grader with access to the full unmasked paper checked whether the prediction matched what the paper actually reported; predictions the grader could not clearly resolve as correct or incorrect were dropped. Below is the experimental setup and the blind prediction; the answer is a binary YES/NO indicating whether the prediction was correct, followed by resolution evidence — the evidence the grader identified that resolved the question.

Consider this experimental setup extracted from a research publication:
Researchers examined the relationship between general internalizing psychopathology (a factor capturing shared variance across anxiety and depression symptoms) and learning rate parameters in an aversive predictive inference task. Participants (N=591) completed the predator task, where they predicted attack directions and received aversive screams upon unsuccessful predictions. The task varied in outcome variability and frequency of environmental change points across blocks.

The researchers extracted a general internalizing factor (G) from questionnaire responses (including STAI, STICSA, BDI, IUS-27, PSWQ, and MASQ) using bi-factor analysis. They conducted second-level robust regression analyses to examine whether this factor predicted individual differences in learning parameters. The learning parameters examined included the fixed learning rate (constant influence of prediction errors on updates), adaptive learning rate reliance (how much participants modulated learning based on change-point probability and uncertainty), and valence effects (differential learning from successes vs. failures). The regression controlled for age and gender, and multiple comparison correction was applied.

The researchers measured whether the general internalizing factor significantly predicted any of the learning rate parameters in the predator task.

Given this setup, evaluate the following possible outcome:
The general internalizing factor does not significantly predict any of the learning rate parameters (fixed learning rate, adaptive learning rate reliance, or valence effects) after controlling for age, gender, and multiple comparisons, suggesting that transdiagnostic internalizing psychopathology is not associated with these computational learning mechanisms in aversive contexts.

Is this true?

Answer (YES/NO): YES